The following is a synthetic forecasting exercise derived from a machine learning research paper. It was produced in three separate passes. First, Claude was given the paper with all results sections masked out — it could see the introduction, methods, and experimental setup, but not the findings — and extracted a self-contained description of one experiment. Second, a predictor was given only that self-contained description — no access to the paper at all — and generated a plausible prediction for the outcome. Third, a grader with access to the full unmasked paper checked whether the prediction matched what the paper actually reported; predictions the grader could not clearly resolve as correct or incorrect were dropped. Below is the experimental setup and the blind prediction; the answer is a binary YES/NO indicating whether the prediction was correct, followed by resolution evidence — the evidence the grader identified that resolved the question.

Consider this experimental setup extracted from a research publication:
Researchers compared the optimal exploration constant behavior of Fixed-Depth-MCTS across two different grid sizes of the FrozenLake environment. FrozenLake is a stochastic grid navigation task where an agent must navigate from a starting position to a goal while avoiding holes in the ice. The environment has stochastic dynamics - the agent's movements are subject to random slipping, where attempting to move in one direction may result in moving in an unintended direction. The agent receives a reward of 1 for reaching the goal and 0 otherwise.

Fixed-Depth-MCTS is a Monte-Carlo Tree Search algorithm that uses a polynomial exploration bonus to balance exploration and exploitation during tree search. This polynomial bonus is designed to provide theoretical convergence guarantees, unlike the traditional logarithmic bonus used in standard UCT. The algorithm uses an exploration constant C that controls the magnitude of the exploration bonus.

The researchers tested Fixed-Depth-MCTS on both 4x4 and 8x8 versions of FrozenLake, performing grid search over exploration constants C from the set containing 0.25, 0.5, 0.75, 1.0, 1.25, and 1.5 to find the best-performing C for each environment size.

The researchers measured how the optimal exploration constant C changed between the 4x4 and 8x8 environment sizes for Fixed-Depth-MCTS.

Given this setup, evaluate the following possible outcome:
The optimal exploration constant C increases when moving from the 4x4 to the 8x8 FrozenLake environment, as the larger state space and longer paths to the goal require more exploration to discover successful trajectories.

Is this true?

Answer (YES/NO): NO